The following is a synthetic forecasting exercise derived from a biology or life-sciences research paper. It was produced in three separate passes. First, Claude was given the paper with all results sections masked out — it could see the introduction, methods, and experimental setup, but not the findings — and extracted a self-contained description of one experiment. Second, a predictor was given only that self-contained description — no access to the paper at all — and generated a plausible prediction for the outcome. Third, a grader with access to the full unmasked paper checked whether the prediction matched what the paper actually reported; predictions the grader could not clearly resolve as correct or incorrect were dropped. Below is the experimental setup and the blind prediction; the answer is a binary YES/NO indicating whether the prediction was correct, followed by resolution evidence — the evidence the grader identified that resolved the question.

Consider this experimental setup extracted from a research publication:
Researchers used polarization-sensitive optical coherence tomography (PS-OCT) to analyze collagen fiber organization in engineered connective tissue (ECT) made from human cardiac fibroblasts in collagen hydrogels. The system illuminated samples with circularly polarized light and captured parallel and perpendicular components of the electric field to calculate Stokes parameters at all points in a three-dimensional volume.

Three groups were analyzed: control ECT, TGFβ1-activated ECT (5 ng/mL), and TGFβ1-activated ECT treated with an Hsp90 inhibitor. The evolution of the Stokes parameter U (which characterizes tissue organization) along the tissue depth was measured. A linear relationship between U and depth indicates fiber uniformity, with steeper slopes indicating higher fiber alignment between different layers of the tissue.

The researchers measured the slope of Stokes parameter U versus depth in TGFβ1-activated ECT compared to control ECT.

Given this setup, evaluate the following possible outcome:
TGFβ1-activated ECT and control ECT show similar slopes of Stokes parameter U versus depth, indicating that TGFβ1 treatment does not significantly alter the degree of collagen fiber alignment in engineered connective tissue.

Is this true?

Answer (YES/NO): NO